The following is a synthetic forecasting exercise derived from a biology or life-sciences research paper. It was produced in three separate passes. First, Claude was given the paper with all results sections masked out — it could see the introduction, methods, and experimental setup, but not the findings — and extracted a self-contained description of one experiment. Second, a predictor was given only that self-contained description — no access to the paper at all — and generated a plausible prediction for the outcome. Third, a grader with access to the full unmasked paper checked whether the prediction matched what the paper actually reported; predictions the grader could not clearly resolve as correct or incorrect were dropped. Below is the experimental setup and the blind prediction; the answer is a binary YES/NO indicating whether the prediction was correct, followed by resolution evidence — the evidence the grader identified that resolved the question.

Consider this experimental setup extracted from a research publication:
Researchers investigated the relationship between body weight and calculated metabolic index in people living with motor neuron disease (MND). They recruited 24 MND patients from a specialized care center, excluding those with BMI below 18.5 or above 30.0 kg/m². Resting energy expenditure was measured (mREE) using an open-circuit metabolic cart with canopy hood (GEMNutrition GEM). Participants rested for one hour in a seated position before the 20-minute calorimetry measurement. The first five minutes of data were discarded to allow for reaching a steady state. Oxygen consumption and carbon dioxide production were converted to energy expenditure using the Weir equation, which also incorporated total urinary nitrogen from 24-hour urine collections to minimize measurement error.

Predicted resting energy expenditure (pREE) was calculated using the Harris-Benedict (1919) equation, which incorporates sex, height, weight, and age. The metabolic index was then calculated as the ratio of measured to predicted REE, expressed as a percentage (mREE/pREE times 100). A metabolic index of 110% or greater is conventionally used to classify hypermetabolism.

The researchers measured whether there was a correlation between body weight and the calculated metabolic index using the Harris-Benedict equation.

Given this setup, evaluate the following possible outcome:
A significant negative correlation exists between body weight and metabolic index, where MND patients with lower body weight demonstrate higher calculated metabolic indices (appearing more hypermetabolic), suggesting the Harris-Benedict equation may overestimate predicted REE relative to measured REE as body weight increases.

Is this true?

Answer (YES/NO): YES